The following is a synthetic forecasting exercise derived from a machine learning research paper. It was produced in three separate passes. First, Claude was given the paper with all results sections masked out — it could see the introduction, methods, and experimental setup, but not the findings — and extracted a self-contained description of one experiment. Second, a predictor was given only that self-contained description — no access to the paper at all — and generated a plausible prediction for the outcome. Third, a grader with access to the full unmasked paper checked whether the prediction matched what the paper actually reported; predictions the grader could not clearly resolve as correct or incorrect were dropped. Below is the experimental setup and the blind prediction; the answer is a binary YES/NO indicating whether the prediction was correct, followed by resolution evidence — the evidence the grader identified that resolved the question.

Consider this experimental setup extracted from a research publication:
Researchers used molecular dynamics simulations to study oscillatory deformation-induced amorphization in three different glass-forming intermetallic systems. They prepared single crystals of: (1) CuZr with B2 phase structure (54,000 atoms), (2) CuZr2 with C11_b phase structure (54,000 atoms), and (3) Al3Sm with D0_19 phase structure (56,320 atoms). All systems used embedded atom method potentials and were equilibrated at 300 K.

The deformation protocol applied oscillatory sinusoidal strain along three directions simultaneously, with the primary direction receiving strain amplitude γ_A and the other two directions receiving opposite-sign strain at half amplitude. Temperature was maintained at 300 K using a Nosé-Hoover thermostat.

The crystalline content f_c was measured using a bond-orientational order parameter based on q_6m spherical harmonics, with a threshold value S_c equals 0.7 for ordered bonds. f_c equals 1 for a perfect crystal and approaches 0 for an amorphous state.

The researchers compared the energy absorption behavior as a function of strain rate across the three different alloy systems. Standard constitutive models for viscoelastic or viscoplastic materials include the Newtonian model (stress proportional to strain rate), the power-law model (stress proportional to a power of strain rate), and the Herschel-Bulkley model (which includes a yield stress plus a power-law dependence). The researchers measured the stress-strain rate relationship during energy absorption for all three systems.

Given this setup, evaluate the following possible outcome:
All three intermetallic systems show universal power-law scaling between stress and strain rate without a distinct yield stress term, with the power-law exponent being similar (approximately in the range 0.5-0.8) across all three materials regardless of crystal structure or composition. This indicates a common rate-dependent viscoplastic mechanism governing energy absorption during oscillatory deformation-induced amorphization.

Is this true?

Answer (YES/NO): NO